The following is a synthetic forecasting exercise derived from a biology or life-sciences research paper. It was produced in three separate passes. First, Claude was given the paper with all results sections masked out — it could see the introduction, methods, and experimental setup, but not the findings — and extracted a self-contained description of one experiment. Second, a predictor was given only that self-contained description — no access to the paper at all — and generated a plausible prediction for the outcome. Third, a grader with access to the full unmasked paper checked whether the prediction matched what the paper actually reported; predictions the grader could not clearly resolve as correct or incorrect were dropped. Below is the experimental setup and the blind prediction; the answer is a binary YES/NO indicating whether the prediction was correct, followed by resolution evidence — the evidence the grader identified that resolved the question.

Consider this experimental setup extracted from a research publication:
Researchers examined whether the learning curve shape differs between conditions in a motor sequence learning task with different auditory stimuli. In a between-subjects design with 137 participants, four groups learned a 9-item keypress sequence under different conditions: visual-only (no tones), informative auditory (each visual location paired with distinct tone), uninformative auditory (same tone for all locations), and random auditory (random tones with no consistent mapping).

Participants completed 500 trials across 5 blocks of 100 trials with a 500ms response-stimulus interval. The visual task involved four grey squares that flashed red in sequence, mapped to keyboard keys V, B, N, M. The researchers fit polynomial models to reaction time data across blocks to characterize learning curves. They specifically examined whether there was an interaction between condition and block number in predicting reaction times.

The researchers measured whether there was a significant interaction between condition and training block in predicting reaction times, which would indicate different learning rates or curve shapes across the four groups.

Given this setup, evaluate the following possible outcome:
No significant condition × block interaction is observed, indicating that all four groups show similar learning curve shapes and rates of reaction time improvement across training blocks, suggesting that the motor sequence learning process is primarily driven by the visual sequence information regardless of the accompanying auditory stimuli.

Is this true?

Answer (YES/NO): NO